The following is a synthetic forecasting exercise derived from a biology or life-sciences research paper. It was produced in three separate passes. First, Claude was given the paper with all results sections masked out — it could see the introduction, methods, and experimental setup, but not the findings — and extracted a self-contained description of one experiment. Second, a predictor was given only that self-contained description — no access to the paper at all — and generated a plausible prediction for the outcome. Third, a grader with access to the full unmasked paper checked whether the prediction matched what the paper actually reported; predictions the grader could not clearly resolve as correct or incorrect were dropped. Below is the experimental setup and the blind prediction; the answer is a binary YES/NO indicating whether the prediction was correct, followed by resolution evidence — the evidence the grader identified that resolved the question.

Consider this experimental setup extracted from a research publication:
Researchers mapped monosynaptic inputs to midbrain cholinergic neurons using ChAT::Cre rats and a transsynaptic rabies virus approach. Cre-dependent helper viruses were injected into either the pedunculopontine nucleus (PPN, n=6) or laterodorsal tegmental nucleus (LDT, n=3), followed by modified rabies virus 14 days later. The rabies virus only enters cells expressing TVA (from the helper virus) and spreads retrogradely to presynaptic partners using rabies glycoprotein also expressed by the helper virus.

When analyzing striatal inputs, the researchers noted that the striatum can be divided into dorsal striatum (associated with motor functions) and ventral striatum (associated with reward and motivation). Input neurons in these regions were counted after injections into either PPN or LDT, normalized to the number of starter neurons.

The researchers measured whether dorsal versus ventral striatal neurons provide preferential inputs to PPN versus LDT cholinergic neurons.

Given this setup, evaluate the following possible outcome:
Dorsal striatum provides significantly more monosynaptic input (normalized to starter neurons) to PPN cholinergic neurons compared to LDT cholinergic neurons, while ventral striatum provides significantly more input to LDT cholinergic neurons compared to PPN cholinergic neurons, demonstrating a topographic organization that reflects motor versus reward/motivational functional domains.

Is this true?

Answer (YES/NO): NO